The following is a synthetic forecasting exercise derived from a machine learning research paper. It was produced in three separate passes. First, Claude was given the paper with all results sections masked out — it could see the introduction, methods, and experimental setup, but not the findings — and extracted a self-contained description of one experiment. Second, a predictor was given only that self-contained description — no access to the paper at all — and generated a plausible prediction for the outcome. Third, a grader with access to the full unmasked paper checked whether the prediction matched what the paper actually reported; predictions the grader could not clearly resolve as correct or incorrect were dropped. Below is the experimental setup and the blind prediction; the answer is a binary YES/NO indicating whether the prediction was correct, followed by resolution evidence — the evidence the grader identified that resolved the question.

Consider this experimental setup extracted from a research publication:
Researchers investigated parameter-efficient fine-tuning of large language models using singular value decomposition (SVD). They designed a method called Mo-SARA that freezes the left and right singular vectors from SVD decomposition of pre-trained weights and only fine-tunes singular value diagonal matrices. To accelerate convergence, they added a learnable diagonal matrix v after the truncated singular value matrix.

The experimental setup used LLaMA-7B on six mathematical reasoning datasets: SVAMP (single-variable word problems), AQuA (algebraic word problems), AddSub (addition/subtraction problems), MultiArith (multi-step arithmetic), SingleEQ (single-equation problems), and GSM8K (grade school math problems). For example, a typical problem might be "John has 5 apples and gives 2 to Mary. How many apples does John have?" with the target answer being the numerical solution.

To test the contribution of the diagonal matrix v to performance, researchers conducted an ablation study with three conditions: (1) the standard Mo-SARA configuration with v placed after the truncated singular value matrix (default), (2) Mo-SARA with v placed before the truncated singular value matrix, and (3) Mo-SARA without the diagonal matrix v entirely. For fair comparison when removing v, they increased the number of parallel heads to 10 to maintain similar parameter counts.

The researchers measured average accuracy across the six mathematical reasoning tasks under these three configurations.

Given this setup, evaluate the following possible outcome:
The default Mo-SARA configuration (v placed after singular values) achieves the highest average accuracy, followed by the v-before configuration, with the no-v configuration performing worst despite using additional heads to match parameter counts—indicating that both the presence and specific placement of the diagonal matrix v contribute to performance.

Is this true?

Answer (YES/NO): NO